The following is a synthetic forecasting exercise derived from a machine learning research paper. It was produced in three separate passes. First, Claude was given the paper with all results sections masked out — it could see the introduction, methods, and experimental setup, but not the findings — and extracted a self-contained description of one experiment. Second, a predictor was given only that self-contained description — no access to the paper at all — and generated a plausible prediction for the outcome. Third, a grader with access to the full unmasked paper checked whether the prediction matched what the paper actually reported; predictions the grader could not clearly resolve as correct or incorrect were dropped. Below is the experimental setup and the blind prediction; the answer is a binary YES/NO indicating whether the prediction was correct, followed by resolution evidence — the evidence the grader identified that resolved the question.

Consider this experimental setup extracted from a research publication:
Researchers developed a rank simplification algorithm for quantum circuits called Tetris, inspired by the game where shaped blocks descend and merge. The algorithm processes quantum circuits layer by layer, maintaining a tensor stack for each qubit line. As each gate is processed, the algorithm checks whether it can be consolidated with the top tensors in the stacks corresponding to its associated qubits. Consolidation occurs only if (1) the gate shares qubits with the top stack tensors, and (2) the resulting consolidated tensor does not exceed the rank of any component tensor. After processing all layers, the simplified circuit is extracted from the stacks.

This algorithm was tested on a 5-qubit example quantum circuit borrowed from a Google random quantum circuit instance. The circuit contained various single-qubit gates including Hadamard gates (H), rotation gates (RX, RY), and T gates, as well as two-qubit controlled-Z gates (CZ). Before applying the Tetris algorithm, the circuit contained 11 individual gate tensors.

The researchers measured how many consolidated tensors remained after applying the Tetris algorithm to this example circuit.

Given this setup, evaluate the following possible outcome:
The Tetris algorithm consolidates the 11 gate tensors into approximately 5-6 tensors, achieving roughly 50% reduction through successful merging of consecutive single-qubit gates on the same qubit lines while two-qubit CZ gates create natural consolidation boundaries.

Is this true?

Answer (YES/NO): NO